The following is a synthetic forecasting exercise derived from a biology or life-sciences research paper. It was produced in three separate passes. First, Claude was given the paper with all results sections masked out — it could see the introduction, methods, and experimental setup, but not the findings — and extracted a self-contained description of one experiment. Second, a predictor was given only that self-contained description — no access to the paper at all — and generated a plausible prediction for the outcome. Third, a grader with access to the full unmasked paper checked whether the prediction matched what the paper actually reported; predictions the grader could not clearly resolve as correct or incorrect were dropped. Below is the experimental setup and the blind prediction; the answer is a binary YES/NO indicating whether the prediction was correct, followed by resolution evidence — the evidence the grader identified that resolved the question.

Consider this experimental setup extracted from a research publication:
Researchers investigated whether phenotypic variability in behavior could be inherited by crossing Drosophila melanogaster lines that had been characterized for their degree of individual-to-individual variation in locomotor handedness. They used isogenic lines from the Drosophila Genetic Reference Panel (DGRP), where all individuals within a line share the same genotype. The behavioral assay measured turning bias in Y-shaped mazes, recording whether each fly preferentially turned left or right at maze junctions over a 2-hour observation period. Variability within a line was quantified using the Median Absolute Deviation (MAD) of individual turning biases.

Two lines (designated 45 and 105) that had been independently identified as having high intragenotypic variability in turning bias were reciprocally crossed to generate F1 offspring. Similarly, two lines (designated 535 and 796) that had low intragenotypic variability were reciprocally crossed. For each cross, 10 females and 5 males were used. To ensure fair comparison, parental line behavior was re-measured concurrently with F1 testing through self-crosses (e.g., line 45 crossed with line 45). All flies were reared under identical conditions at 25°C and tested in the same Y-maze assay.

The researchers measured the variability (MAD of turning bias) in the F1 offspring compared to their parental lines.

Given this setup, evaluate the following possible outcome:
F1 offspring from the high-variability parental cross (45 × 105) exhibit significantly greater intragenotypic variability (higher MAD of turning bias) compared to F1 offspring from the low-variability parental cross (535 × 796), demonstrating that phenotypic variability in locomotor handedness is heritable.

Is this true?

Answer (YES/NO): YES